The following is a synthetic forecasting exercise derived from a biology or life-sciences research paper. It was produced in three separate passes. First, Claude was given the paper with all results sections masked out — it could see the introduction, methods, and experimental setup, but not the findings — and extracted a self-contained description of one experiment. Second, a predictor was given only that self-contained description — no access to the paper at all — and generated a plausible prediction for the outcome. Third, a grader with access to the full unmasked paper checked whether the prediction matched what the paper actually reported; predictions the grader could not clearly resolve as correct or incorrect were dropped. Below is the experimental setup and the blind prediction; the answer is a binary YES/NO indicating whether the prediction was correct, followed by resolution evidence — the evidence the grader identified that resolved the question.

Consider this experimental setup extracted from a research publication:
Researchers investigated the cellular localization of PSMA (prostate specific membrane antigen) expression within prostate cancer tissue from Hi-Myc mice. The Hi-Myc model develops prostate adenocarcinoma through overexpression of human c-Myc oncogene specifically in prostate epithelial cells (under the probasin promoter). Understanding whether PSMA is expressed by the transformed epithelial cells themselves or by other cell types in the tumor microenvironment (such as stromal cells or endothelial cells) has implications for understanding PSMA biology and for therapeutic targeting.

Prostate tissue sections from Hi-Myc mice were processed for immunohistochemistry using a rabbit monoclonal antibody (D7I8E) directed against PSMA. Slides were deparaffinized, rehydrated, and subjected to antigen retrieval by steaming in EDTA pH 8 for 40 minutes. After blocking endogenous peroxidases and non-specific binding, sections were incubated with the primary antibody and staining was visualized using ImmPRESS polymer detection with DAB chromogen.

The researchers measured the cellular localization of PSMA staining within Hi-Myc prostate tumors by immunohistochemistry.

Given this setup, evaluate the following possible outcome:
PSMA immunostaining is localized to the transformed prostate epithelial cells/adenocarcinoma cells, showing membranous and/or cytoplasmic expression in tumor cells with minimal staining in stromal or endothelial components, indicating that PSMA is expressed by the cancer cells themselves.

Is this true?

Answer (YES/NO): YES